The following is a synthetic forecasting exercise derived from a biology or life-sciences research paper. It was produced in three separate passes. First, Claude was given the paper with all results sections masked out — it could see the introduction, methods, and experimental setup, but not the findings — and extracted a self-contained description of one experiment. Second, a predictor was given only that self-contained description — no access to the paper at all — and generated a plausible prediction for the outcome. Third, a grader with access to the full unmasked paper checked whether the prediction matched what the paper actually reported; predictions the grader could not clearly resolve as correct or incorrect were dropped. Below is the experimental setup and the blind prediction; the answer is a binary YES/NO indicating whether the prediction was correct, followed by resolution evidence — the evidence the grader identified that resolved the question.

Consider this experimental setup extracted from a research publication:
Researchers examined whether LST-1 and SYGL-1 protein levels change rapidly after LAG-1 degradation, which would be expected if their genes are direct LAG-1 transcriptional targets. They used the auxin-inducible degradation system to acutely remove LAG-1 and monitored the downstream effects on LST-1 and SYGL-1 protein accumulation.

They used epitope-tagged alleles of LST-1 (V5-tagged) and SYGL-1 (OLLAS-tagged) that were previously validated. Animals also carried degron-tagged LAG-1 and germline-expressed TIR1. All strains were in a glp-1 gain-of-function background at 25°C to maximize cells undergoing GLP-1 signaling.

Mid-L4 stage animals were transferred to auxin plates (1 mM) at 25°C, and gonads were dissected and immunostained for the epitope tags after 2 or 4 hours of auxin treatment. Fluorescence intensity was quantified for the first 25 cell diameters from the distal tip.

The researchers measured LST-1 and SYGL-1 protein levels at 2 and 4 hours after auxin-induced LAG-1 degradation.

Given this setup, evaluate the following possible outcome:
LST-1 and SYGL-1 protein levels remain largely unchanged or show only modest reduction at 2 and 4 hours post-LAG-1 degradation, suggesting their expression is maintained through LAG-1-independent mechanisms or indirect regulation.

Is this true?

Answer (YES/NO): NO